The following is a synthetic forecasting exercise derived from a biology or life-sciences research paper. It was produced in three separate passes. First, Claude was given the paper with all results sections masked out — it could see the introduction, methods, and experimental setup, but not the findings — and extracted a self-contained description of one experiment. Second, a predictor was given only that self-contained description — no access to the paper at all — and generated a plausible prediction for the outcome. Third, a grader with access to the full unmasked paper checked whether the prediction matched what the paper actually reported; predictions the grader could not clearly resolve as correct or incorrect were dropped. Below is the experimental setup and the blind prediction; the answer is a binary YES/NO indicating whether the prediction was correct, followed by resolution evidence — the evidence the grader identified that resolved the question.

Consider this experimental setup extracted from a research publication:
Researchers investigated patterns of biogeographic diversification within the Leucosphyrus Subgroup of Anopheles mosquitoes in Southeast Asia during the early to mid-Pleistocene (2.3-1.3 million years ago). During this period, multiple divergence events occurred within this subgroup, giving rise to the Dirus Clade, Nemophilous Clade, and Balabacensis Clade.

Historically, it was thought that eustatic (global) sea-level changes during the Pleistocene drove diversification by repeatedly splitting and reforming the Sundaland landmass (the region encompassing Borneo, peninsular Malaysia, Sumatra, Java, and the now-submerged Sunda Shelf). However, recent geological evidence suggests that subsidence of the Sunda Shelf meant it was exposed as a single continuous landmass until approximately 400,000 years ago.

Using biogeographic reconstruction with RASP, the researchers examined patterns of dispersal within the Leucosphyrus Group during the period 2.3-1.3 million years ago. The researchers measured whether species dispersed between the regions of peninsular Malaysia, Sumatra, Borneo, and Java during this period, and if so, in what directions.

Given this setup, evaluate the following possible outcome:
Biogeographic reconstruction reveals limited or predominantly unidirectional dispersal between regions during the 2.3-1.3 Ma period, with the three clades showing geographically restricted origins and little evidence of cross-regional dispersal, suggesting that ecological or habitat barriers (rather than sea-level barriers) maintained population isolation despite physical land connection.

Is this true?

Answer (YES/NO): NO